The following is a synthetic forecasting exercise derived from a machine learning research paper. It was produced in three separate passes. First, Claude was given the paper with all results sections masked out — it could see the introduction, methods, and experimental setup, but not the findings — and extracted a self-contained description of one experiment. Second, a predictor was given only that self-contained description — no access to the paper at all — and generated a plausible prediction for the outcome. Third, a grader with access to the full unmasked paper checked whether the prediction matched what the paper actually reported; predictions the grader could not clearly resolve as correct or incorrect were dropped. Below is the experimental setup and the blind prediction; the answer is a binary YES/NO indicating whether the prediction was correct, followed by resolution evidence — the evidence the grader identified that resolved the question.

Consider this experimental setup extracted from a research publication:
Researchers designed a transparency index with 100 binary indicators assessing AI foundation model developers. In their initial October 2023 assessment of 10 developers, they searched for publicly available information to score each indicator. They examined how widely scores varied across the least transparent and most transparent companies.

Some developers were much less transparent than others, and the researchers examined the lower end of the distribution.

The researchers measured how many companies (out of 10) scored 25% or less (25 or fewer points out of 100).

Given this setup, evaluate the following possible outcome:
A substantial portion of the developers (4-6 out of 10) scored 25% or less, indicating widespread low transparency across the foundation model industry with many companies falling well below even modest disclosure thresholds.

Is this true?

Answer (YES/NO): NO